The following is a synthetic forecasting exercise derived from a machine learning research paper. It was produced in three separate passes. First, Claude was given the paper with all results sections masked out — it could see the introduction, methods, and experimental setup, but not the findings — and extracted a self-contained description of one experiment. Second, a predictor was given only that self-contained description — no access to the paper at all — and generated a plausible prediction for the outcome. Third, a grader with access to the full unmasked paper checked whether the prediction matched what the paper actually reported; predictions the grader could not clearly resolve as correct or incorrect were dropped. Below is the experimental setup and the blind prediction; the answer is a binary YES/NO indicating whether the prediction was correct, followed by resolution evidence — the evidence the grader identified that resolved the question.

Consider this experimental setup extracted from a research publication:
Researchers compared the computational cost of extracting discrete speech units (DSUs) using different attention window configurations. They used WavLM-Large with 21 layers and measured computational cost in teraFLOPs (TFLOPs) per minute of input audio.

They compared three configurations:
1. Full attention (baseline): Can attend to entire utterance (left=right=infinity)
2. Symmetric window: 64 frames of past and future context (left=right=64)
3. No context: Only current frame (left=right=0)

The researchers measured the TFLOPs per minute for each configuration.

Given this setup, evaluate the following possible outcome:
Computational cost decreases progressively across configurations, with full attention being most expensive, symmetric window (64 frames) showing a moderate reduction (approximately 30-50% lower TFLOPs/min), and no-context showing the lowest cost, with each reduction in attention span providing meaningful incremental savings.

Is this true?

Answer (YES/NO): NO